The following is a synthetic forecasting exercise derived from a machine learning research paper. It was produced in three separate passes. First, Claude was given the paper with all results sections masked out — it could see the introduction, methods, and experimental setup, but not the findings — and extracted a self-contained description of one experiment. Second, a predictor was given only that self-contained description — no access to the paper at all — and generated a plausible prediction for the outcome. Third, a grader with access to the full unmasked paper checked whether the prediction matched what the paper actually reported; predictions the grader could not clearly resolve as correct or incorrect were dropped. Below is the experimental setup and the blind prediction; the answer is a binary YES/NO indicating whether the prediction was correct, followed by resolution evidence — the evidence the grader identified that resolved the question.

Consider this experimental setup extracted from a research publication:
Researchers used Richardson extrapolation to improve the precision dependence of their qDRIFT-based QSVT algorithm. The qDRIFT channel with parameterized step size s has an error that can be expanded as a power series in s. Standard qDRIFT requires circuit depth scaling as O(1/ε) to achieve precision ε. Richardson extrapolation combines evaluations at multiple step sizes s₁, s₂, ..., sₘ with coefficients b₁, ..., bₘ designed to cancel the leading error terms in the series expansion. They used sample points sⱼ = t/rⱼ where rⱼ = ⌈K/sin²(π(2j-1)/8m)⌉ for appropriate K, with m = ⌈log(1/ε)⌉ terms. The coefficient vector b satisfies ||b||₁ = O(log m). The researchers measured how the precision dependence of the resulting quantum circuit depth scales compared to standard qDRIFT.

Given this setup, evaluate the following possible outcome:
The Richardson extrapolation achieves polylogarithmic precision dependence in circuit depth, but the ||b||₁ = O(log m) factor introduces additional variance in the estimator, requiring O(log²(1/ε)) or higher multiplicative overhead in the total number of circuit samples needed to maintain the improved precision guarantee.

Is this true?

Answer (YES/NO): NO